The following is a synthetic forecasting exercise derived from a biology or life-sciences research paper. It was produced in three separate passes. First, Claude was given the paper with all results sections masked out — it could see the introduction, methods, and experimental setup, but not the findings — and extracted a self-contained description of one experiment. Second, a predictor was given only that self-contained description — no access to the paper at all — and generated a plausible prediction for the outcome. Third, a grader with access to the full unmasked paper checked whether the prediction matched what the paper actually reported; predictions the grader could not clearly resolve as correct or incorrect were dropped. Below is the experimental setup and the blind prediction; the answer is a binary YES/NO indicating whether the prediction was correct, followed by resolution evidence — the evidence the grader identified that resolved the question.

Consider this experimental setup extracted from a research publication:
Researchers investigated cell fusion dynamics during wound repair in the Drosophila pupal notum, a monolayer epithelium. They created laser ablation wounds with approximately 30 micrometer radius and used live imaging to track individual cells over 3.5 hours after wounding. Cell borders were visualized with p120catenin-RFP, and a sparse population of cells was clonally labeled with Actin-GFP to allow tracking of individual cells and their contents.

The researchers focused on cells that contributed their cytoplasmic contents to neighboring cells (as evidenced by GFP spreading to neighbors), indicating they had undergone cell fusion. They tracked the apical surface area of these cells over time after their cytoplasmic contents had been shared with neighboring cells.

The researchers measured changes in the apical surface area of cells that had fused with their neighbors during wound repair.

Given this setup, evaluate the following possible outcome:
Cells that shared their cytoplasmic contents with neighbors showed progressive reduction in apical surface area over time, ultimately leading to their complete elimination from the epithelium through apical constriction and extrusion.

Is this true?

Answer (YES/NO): NO